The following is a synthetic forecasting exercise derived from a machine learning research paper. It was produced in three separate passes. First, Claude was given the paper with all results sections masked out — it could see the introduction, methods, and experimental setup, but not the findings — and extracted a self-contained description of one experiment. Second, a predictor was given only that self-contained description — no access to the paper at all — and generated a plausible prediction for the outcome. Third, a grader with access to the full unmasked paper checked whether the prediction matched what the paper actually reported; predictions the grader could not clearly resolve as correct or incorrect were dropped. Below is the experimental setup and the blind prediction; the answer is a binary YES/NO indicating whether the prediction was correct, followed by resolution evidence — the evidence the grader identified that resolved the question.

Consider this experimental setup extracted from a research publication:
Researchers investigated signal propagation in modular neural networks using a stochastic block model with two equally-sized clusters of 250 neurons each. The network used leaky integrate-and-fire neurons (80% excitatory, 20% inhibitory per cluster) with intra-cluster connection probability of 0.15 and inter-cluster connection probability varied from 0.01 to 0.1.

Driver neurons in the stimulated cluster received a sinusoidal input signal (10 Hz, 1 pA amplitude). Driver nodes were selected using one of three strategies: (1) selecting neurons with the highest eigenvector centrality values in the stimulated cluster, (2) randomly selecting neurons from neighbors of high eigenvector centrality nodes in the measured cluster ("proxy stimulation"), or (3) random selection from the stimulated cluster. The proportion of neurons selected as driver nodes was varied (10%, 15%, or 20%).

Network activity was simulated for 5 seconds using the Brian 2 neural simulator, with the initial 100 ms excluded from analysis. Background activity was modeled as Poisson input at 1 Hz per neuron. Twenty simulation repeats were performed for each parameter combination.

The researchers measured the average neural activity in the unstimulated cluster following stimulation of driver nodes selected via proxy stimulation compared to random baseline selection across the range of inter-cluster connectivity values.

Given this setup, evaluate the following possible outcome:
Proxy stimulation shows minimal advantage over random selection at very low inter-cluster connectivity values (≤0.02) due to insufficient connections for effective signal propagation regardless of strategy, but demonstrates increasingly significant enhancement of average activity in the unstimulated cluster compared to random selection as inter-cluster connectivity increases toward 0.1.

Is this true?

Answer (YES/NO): NO